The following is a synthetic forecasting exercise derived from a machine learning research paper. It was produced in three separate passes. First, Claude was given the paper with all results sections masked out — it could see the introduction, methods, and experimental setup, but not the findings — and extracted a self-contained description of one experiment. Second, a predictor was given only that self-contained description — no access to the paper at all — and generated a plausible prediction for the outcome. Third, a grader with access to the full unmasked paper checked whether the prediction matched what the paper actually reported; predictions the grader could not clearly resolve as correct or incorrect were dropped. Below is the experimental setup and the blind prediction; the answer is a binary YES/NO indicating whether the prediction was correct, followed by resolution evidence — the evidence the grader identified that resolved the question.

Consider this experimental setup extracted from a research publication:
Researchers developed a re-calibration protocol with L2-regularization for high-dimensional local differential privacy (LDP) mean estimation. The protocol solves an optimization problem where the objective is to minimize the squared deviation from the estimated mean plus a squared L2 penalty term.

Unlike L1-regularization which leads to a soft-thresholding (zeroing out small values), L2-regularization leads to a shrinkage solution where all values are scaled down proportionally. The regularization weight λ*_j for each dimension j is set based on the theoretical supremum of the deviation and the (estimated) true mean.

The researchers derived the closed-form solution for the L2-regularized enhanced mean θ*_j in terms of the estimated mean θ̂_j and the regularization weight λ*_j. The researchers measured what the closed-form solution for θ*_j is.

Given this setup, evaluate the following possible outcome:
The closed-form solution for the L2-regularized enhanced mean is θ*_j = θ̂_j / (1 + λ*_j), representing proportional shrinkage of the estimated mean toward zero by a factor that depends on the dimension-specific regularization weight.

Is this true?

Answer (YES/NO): NO